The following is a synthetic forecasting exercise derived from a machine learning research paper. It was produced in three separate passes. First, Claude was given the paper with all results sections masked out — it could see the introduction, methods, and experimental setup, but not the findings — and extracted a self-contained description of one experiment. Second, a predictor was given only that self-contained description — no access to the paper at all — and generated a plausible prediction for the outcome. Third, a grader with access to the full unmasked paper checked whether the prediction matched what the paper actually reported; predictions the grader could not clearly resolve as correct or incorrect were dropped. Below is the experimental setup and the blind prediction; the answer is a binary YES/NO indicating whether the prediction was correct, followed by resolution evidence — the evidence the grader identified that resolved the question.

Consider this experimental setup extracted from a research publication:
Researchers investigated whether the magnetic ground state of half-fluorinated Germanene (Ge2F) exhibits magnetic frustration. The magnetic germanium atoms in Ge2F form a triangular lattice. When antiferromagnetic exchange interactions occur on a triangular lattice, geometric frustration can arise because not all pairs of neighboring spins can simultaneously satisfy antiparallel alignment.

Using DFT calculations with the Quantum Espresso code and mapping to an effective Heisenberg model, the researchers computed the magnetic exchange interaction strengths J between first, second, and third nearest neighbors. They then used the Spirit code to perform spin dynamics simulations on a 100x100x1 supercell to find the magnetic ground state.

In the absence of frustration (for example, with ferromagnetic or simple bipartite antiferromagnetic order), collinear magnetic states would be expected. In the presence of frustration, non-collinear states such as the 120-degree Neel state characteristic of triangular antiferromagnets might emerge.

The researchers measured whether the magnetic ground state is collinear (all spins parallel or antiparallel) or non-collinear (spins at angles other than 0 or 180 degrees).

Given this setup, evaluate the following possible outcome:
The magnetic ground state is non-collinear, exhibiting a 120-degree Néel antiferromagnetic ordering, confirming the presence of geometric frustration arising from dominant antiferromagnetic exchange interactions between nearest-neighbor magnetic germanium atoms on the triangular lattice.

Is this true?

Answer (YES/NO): YES